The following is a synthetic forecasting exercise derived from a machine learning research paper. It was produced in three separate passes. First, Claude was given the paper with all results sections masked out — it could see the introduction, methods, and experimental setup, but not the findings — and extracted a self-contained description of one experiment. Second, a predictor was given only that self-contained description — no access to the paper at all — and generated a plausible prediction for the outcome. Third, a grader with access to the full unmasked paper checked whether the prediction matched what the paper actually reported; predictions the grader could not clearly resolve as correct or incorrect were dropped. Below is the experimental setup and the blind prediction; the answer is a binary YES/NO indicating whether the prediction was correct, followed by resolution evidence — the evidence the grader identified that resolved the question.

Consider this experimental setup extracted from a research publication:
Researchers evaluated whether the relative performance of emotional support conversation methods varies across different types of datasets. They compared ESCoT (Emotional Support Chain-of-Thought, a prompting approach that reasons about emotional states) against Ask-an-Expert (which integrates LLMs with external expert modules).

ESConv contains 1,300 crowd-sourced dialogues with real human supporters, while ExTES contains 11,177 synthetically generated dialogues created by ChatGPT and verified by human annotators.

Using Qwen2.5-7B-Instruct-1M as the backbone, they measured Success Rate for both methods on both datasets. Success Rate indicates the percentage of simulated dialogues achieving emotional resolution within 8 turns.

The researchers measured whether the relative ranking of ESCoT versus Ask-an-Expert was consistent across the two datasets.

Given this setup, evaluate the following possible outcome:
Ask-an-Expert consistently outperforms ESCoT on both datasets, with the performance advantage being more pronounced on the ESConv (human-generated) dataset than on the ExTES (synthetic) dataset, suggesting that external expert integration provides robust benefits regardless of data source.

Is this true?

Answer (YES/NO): NO